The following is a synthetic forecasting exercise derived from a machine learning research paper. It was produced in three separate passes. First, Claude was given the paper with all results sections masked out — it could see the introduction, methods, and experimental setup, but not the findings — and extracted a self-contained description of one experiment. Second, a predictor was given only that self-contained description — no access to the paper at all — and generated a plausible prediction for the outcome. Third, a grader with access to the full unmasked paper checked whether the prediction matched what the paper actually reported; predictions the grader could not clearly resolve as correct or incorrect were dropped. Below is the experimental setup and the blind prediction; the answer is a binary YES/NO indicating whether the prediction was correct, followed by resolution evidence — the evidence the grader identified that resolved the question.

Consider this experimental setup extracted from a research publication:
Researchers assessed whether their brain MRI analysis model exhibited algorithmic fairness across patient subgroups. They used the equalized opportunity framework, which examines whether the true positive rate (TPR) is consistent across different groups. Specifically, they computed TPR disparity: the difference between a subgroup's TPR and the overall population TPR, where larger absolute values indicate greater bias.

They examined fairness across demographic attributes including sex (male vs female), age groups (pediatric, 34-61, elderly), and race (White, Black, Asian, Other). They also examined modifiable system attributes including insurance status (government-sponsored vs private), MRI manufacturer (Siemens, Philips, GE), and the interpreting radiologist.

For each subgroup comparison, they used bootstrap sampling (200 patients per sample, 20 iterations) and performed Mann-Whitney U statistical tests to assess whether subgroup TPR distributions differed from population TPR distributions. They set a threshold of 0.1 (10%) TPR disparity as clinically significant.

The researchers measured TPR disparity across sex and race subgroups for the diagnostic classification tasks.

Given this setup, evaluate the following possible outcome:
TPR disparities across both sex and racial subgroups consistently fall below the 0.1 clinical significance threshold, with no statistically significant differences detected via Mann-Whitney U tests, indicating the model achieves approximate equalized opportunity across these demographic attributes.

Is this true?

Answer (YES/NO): YES